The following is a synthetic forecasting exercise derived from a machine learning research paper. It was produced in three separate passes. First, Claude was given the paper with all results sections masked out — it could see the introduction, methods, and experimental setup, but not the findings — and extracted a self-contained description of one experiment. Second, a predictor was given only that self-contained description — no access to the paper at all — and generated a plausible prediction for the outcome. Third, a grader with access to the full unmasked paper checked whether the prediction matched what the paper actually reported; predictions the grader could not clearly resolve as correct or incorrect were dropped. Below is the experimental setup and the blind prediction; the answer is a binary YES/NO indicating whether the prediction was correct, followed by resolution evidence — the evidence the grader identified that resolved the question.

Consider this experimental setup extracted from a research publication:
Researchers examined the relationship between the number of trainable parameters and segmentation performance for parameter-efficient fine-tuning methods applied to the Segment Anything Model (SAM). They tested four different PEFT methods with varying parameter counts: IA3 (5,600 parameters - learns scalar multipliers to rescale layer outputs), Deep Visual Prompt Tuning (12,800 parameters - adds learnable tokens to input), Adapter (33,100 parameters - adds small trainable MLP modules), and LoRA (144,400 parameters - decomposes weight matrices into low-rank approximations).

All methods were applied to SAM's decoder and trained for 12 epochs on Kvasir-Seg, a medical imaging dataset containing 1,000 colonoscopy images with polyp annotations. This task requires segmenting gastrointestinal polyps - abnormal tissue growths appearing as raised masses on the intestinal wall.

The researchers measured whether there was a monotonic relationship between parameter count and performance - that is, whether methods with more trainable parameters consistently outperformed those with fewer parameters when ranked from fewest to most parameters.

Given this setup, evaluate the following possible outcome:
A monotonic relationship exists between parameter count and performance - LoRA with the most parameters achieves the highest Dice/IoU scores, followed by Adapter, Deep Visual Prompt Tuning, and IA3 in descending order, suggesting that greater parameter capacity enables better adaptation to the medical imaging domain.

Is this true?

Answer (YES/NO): NO